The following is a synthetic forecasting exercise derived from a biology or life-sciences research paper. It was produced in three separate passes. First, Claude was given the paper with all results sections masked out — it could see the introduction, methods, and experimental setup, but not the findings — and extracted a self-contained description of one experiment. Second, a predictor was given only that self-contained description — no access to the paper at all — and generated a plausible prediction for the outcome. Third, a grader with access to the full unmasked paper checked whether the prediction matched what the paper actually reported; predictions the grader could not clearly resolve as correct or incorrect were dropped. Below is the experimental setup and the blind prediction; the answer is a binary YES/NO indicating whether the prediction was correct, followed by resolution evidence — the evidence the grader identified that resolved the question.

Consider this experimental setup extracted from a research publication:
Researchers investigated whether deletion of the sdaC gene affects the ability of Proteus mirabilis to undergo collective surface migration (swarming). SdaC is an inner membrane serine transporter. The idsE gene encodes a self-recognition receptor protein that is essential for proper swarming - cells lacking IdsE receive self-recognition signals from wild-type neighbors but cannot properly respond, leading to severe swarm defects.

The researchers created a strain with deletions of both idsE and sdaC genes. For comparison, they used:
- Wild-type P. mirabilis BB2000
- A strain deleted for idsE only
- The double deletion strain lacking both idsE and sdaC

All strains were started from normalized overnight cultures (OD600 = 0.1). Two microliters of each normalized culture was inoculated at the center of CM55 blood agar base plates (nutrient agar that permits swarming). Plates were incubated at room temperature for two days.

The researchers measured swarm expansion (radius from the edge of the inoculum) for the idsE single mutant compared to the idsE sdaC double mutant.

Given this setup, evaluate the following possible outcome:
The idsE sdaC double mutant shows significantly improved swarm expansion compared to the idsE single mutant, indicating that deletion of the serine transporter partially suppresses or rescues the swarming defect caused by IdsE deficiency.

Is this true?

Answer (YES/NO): YES